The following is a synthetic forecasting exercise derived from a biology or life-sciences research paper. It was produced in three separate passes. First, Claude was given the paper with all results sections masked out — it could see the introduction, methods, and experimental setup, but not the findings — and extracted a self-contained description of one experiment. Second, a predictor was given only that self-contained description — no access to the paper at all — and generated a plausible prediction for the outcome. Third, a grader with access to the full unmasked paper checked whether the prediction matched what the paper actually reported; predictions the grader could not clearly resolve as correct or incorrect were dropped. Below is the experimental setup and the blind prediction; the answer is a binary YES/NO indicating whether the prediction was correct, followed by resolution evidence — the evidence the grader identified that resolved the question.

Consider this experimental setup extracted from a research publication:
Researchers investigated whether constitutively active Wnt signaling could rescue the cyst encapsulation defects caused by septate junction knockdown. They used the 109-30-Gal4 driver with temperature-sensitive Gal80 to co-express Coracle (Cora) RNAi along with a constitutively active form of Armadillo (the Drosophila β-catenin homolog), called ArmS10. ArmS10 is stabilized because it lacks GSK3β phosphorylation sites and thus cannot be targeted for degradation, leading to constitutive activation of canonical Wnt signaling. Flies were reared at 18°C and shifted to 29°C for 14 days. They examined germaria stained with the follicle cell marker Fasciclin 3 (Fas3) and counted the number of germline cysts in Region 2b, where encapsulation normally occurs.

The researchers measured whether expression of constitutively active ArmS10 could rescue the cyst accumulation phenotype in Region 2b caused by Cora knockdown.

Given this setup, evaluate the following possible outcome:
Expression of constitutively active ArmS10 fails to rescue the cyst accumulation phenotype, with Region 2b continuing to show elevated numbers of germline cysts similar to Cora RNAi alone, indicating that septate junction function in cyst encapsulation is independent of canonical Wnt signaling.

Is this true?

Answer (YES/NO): NO